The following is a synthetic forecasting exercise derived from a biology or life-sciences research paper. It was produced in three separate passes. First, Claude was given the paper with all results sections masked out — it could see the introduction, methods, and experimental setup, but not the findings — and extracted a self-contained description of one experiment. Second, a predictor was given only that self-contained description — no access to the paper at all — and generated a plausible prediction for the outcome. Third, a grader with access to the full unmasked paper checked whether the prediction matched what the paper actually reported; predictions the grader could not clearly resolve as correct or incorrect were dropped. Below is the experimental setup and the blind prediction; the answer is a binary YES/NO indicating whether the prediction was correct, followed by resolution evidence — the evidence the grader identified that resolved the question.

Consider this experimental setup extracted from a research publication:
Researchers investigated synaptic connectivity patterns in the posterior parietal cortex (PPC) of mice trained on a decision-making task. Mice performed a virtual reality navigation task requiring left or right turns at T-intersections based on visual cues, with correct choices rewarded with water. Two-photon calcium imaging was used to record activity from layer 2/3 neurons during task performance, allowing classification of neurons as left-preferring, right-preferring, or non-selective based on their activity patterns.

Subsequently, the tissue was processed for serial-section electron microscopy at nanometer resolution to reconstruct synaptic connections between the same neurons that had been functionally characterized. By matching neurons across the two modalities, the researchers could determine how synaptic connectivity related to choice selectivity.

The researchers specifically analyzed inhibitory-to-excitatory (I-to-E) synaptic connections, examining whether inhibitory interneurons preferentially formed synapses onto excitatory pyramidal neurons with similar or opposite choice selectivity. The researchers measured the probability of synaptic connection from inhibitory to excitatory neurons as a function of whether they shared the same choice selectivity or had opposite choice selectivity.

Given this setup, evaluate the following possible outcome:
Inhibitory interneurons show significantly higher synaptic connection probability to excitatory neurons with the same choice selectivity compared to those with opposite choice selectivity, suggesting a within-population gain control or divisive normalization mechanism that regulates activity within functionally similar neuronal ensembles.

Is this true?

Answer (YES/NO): NO